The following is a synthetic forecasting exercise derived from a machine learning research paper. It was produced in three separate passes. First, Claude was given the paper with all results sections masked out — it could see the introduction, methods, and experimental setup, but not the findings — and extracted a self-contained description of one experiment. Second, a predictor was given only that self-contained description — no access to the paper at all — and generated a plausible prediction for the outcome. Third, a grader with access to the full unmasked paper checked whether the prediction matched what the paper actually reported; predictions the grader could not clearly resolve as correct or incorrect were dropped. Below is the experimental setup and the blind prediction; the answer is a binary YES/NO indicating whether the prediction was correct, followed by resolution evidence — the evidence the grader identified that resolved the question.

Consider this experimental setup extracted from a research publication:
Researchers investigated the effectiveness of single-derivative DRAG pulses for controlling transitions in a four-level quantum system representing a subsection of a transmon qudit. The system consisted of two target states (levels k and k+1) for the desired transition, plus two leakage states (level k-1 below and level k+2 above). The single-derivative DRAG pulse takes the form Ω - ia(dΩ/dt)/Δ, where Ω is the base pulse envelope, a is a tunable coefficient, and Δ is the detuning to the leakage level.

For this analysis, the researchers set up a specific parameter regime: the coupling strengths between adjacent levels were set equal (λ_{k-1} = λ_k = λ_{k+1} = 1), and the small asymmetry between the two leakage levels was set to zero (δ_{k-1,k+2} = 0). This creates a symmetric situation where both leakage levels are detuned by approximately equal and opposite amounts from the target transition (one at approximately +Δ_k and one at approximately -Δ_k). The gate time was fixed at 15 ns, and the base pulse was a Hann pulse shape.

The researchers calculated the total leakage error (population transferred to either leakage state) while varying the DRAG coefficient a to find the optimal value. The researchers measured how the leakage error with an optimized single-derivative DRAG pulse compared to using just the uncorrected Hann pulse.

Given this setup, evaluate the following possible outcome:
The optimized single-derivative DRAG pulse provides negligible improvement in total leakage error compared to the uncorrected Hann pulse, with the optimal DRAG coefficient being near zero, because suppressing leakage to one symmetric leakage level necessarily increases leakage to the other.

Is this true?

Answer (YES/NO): YES